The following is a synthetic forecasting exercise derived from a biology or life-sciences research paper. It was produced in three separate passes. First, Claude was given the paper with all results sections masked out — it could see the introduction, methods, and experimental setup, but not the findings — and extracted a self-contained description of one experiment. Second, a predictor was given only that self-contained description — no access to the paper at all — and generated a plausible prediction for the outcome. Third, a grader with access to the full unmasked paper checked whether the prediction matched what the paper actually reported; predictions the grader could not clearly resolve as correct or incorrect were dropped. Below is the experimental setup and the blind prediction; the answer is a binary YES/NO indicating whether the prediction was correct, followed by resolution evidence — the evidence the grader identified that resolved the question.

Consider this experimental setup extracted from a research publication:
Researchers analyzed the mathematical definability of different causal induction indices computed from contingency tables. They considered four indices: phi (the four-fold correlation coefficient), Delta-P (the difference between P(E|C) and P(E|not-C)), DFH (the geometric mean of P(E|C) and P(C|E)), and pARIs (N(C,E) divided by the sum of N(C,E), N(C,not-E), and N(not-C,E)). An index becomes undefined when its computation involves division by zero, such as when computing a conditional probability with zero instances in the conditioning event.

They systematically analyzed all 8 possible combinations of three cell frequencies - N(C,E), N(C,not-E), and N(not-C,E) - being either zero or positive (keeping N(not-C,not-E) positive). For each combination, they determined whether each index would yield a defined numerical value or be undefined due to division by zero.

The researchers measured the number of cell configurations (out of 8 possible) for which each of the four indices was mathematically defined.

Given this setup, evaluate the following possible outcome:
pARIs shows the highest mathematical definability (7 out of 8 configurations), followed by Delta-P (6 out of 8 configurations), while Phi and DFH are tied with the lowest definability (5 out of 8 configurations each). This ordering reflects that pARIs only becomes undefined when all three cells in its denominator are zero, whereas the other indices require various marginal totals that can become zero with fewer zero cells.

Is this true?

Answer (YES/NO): YES